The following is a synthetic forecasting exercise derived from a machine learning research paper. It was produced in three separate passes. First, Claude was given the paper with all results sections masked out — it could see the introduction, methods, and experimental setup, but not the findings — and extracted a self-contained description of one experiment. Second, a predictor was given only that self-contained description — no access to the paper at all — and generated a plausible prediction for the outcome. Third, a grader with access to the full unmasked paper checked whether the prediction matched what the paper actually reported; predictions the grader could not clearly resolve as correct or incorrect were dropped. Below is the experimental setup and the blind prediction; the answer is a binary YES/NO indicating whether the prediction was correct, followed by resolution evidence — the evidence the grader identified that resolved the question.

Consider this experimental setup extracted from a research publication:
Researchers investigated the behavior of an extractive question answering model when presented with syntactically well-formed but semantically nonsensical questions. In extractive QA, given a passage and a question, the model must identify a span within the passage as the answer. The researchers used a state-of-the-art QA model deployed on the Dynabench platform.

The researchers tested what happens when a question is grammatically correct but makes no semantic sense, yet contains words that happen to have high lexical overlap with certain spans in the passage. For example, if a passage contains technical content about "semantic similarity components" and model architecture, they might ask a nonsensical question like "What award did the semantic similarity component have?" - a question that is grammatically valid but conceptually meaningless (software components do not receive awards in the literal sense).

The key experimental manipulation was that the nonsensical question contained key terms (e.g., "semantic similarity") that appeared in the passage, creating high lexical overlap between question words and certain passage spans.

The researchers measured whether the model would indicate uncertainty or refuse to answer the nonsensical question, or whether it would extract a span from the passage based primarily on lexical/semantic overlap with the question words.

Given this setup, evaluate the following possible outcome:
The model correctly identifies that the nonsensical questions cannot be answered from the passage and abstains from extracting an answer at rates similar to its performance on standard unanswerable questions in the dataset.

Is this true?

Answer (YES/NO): NO